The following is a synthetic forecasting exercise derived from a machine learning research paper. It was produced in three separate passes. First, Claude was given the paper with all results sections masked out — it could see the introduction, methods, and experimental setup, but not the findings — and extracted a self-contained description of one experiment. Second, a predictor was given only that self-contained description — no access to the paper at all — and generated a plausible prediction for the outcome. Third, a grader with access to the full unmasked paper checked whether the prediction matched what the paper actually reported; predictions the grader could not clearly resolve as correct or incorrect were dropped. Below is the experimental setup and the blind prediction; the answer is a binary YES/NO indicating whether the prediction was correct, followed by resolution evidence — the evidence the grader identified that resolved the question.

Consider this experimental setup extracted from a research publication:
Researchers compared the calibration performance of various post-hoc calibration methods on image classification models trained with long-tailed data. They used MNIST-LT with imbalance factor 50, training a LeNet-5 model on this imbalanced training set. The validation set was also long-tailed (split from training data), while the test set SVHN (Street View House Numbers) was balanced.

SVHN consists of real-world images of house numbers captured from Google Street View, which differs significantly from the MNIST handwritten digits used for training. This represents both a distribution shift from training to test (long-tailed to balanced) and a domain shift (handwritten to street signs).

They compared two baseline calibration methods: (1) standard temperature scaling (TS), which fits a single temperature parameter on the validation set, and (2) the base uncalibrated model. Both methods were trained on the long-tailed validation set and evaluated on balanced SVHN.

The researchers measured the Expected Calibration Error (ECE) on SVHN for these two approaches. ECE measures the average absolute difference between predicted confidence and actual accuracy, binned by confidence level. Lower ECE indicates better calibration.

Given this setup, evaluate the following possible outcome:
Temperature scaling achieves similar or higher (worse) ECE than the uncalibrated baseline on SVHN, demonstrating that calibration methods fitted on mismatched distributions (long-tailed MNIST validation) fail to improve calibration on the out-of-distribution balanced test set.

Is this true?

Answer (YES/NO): YES